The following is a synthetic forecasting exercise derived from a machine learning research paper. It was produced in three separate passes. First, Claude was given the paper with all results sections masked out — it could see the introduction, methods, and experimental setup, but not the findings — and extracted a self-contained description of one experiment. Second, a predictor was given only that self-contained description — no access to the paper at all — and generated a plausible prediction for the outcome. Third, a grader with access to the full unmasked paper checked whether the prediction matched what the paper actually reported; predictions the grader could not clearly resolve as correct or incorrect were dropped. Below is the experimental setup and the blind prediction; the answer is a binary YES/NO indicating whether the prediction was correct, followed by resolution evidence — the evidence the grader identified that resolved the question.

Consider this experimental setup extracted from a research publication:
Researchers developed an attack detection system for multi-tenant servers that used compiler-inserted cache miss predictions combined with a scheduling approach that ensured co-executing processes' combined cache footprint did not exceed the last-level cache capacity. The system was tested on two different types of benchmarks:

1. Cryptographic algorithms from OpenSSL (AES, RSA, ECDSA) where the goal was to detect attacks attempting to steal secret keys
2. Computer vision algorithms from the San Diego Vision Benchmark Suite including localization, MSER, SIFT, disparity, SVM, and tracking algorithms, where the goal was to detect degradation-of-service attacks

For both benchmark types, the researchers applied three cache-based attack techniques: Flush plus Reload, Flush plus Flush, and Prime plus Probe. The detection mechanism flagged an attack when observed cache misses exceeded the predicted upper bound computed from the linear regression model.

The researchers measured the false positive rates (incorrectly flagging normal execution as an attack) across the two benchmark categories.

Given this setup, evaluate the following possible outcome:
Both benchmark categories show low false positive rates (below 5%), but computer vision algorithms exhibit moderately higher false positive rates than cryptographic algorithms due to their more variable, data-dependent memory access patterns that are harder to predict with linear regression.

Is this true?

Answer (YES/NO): NO